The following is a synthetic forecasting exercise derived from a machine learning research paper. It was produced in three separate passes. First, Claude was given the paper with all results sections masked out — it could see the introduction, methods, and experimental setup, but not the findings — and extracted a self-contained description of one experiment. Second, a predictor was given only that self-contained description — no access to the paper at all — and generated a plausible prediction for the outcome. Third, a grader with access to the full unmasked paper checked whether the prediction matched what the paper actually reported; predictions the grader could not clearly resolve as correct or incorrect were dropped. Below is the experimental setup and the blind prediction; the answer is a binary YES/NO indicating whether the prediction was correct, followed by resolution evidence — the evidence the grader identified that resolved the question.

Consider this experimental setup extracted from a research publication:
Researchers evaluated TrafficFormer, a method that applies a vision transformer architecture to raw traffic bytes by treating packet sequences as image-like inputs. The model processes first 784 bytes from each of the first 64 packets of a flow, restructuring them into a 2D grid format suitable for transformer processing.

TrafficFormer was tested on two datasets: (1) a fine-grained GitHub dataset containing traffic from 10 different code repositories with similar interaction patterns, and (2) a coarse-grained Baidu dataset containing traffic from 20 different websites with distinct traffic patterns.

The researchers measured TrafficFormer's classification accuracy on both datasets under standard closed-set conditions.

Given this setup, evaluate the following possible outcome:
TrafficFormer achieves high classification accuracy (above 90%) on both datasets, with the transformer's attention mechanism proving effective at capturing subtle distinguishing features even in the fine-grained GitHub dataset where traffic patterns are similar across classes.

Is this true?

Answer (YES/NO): NO